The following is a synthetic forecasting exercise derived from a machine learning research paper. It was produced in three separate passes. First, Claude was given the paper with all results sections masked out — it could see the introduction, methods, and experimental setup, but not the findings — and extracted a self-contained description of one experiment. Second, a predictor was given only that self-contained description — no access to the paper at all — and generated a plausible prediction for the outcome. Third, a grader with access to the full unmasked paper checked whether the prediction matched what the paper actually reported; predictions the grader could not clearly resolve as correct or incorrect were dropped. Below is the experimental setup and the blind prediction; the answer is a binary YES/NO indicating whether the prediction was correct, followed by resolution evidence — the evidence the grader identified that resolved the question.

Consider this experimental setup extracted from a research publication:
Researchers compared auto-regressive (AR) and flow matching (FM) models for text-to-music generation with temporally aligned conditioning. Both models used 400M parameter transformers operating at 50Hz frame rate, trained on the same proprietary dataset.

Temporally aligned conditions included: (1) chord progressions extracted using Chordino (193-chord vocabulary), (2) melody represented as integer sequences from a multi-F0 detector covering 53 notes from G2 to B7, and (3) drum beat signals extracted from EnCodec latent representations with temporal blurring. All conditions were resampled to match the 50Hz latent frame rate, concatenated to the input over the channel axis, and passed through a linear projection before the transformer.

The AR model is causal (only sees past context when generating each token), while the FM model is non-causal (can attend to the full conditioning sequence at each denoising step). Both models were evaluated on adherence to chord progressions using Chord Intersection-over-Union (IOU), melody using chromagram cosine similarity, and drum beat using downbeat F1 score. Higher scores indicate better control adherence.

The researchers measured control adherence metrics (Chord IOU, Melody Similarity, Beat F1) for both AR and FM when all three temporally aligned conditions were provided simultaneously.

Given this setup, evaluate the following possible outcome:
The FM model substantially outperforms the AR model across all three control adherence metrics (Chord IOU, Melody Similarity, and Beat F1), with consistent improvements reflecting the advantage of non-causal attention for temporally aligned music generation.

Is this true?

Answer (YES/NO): NO